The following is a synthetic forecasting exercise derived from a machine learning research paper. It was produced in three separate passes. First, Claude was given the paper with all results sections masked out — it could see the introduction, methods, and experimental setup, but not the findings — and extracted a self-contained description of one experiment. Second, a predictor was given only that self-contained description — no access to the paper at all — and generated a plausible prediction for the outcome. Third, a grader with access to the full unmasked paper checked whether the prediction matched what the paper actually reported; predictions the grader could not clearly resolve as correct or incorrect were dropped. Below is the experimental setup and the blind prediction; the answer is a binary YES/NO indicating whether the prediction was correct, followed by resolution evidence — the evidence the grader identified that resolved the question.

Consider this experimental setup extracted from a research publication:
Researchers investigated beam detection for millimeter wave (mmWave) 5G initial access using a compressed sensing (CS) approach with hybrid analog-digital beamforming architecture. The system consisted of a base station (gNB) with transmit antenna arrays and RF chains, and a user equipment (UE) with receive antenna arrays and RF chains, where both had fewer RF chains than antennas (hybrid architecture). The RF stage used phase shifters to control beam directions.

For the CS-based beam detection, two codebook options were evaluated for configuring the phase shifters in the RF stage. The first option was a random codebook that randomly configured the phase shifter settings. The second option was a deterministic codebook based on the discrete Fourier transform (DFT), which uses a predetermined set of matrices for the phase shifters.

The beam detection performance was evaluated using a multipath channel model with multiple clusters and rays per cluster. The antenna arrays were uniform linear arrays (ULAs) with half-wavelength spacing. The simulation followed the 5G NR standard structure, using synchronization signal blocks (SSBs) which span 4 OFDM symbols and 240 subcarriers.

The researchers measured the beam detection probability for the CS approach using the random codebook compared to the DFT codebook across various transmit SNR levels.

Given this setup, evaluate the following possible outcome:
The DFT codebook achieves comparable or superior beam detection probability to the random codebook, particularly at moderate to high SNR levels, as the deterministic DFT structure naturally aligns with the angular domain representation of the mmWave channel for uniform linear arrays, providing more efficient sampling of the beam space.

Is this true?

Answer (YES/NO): YES